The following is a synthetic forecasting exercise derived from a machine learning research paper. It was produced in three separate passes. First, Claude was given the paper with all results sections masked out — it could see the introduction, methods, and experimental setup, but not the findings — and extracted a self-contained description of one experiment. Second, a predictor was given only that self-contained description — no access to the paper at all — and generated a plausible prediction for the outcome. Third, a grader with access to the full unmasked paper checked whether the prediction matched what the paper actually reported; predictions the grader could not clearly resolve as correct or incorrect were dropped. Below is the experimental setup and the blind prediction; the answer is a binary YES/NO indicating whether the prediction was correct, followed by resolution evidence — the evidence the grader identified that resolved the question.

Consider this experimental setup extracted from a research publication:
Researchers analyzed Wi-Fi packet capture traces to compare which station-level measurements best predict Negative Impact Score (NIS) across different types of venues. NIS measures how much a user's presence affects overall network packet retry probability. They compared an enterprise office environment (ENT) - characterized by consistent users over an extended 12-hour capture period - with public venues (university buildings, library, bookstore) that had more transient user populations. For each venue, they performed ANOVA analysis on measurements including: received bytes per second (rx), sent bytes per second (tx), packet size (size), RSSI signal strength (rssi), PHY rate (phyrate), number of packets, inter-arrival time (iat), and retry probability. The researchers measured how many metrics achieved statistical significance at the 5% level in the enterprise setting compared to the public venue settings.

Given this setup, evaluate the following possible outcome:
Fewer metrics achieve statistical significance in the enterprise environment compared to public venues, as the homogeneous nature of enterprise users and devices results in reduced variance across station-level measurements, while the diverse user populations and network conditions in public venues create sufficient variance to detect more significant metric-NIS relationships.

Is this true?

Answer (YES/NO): NO